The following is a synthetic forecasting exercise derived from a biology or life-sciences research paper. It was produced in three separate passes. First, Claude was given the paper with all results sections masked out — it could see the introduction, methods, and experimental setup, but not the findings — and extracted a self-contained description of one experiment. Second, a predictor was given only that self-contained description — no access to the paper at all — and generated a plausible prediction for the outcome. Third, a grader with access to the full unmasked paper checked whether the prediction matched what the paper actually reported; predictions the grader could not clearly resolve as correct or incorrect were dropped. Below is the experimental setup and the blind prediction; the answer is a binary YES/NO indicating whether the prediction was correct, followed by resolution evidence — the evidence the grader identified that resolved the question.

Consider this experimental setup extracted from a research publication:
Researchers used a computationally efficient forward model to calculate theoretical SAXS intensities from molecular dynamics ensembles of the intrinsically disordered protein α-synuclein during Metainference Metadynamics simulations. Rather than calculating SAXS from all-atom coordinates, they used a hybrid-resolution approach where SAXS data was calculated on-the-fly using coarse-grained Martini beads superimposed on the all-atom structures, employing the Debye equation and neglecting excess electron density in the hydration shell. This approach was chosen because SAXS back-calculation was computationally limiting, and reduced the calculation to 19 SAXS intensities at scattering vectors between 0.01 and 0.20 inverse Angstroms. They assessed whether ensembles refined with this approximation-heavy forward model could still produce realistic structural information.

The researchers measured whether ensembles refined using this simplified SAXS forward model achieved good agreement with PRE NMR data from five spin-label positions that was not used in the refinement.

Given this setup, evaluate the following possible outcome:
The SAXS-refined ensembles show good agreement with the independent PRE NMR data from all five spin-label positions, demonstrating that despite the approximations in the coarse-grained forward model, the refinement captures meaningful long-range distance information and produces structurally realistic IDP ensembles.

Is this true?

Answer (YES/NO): NO